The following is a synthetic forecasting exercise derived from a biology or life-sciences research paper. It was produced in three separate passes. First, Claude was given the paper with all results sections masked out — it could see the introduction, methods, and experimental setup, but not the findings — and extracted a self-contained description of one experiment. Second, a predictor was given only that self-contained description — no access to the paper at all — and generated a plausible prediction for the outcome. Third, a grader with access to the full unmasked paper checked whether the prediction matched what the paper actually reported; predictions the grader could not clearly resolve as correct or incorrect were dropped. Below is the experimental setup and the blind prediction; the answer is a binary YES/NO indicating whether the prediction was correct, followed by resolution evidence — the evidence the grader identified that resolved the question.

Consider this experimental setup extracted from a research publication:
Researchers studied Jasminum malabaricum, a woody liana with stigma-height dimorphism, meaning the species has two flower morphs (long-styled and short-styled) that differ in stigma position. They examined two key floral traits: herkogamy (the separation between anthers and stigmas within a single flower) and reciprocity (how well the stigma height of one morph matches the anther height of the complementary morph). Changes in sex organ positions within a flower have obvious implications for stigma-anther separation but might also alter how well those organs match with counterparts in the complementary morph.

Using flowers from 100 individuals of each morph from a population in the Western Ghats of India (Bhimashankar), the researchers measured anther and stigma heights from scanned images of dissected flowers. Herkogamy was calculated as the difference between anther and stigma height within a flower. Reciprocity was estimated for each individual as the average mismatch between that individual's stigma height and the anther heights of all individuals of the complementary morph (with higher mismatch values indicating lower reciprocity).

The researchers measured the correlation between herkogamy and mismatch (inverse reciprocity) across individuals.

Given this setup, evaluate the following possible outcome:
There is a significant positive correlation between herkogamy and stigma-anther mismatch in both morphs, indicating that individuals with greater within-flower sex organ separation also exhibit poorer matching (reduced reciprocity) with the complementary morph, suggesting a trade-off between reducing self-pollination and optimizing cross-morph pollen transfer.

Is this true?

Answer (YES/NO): NO